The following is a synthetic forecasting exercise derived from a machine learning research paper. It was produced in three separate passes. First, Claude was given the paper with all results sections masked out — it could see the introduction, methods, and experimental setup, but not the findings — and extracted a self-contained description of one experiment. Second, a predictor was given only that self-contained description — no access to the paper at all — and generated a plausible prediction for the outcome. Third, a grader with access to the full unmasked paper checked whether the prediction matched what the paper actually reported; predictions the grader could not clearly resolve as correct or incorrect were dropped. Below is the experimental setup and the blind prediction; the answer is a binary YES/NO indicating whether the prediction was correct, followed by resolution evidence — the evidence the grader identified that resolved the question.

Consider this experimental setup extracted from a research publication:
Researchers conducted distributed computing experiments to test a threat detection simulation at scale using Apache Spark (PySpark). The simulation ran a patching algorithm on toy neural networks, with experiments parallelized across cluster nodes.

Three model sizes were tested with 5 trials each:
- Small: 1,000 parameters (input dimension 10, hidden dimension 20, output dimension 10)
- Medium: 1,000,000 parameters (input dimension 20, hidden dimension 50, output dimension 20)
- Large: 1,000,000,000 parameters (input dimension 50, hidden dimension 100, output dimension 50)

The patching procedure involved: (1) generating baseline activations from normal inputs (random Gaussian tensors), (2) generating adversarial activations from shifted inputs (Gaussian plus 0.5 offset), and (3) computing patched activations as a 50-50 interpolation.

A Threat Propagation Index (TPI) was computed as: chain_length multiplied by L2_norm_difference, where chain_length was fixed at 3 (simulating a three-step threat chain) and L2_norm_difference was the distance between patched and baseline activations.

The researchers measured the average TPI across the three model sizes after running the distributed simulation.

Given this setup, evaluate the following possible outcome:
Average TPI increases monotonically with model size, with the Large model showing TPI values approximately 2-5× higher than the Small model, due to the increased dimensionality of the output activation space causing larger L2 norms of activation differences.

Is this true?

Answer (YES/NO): NO